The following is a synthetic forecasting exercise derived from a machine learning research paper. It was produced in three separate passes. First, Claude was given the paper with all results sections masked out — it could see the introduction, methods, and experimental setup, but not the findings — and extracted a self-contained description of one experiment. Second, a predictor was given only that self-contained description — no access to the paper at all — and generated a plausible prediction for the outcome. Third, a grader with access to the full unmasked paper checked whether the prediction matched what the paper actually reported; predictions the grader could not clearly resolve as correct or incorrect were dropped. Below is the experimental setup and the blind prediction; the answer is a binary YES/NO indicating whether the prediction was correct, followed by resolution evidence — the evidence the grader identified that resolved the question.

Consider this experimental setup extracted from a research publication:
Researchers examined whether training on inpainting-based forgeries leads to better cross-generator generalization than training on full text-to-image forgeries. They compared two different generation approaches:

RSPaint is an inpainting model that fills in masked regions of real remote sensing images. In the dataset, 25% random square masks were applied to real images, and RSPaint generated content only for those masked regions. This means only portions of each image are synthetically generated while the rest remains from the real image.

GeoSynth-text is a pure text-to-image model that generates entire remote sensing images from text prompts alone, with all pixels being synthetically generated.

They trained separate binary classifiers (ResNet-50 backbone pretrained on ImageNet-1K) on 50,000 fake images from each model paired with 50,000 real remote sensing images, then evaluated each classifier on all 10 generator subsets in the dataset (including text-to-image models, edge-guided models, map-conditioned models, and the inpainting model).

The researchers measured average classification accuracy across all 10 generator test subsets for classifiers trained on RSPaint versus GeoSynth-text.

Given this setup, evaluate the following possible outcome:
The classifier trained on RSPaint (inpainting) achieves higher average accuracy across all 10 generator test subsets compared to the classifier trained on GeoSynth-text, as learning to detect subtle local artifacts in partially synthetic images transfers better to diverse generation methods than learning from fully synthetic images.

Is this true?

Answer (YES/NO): YES